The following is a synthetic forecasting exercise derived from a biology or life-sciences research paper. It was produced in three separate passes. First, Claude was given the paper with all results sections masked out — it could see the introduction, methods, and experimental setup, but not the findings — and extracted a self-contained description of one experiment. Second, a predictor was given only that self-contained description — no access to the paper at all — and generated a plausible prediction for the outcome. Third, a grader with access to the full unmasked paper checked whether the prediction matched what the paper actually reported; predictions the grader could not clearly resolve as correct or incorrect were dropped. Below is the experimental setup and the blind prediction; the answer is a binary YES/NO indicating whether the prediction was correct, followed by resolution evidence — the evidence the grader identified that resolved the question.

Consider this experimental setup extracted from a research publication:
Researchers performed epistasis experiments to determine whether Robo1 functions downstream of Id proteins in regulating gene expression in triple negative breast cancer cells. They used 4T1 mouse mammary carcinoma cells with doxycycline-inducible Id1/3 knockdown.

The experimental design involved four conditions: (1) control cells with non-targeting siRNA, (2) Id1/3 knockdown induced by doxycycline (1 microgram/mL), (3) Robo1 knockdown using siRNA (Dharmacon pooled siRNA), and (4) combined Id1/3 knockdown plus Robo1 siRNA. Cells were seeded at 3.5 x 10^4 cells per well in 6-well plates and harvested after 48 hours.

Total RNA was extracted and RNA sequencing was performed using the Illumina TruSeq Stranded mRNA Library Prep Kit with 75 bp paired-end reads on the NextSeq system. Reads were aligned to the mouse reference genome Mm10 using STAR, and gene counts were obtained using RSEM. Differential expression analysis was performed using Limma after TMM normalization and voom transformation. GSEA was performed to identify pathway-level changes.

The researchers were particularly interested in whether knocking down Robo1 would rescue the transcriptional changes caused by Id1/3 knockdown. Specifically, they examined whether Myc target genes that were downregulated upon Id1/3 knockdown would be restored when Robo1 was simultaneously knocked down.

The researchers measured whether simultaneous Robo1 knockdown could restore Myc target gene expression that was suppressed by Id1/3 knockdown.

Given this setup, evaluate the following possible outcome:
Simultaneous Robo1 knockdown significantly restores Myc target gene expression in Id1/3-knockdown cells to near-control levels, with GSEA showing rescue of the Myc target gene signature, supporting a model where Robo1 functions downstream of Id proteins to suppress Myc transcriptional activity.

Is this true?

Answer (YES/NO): YES